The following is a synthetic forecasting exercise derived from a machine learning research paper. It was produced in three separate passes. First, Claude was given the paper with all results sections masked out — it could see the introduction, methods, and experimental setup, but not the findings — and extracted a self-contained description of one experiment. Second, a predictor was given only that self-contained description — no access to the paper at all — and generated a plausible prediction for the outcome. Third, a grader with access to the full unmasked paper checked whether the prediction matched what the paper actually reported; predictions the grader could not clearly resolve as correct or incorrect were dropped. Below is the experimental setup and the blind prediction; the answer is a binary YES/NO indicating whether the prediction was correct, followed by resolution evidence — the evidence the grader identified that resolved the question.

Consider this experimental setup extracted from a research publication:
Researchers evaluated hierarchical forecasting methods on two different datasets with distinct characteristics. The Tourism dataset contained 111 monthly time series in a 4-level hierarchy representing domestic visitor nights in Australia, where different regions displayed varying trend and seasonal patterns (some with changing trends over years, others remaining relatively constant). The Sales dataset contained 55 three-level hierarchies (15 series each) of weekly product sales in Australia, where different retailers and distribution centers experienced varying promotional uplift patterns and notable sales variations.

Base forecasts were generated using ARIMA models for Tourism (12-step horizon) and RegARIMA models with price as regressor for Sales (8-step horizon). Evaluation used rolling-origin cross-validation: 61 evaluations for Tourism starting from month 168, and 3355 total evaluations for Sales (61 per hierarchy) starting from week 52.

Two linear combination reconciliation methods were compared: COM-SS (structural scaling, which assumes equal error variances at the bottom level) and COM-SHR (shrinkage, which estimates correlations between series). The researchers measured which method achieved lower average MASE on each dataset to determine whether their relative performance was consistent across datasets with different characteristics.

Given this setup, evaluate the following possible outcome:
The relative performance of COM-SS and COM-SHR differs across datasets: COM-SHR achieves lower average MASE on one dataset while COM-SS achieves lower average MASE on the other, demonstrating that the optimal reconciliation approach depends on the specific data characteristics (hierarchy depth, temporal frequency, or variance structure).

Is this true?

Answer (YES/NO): NO